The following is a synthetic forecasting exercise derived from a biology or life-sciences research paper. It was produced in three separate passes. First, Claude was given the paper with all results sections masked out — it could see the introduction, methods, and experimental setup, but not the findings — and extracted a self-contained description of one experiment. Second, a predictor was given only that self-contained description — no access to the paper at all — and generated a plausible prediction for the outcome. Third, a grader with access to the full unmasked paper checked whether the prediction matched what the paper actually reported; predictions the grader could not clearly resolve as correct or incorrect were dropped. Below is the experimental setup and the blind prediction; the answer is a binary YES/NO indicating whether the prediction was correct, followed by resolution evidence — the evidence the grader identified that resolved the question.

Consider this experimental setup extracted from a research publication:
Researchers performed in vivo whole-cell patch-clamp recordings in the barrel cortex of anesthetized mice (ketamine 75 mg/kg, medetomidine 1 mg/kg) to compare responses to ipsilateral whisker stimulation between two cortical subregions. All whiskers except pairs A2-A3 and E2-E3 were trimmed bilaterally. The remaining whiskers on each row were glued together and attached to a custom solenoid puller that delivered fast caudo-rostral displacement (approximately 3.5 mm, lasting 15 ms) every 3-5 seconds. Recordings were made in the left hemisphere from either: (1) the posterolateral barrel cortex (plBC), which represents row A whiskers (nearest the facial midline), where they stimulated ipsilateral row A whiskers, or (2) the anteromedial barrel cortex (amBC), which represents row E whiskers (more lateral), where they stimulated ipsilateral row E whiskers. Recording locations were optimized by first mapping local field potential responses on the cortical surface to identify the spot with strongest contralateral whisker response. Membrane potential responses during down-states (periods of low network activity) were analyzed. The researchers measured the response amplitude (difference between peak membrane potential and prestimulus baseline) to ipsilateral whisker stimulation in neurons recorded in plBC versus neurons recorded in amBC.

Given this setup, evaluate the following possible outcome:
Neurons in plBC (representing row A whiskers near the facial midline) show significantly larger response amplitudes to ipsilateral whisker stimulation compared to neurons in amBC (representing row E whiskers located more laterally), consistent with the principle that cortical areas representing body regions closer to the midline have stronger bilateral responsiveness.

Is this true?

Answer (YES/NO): YES